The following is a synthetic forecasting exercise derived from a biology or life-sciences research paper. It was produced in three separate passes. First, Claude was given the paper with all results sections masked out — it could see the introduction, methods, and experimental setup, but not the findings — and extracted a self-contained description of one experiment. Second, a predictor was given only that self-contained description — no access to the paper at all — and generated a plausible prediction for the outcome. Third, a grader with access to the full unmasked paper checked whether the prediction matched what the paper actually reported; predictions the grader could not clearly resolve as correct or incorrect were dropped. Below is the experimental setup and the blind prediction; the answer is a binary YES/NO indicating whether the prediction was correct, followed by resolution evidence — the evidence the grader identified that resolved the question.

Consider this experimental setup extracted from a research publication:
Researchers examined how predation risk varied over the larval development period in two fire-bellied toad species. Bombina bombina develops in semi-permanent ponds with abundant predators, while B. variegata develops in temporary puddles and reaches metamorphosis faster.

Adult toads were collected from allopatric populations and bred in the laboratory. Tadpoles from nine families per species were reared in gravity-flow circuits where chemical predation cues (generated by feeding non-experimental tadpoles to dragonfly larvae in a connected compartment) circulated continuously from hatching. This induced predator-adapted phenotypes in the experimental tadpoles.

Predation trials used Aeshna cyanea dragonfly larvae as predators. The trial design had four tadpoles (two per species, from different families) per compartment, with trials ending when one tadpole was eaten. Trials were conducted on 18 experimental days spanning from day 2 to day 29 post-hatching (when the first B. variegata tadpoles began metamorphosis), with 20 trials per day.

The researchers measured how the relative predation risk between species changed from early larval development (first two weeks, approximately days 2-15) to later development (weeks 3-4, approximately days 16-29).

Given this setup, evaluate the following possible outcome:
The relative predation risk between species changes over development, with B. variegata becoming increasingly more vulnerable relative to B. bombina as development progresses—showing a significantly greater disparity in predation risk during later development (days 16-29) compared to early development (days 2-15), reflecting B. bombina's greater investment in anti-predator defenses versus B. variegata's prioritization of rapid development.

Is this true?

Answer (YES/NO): NO